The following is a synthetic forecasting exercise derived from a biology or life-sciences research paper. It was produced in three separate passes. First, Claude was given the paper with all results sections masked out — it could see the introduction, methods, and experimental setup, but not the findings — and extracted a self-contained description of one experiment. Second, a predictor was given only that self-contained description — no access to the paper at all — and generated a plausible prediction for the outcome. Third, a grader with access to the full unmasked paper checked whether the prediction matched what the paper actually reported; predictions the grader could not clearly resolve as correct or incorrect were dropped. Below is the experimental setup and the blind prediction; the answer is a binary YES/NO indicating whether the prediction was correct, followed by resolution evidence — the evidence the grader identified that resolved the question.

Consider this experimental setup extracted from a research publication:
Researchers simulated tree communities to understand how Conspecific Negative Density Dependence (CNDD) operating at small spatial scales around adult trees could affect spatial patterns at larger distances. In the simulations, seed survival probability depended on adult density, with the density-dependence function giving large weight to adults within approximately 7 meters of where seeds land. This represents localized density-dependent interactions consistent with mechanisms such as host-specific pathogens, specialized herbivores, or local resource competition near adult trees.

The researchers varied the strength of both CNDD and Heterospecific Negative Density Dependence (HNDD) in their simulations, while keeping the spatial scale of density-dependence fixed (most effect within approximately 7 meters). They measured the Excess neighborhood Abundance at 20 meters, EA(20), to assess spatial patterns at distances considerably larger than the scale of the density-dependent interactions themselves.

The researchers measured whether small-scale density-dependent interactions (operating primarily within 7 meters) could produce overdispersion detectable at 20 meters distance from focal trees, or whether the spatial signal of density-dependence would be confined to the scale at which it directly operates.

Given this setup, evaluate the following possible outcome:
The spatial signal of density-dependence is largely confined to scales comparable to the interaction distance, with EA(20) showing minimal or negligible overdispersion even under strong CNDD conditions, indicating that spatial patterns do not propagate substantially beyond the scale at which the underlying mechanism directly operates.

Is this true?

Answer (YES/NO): NO